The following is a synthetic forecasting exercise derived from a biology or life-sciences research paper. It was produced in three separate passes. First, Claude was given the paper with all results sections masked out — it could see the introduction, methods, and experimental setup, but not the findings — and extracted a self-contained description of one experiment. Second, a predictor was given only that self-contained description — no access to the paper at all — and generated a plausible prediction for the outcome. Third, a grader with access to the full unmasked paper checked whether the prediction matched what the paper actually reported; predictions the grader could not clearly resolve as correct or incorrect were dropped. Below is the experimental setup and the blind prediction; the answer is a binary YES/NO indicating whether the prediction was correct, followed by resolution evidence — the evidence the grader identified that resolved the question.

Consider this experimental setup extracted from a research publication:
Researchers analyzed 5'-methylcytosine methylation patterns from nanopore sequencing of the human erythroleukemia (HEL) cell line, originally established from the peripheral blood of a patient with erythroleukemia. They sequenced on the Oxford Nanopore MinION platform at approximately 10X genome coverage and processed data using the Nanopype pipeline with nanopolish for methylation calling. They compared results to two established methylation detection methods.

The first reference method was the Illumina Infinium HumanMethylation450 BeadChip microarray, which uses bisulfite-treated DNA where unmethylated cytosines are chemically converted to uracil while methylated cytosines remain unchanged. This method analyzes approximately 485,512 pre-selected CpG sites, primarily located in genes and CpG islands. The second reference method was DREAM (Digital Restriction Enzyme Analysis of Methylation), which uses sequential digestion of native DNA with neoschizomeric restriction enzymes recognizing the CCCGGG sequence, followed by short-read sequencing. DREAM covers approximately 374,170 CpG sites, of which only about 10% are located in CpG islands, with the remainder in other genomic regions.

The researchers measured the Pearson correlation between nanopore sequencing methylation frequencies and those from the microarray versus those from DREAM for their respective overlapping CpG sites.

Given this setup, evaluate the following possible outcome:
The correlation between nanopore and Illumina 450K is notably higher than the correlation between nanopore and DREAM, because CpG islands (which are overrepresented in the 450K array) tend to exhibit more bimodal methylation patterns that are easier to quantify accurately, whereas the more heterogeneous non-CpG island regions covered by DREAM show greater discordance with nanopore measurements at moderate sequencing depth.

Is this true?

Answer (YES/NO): NO